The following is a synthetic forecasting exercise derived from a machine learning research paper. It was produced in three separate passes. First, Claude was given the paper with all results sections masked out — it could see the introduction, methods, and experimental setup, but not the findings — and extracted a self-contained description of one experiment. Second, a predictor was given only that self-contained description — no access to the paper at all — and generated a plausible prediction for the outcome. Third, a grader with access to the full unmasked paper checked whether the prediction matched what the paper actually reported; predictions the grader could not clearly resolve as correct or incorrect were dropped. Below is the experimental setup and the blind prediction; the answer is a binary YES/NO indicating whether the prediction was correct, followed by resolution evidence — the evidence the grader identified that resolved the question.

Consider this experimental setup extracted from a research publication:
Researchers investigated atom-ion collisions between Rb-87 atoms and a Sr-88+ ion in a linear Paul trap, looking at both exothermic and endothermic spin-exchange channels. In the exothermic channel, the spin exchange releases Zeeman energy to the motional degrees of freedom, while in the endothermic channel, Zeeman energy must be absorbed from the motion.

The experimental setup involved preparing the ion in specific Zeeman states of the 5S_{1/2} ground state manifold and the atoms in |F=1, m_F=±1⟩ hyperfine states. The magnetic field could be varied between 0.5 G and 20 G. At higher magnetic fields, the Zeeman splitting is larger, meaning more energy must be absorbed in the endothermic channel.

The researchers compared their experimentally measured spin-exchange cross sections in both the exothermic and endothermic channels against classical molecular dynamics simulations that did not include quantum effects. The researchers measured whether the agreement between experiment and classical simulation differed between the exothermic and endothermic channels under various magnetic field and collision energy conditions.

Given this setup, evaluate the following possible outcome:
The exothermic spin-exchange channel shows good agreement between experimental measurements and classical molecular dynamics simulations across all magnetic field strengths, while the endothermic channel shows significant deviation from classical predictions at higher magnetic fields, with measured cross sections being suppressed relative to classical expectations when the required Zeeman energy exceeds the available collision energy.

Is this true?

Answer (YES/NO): NO